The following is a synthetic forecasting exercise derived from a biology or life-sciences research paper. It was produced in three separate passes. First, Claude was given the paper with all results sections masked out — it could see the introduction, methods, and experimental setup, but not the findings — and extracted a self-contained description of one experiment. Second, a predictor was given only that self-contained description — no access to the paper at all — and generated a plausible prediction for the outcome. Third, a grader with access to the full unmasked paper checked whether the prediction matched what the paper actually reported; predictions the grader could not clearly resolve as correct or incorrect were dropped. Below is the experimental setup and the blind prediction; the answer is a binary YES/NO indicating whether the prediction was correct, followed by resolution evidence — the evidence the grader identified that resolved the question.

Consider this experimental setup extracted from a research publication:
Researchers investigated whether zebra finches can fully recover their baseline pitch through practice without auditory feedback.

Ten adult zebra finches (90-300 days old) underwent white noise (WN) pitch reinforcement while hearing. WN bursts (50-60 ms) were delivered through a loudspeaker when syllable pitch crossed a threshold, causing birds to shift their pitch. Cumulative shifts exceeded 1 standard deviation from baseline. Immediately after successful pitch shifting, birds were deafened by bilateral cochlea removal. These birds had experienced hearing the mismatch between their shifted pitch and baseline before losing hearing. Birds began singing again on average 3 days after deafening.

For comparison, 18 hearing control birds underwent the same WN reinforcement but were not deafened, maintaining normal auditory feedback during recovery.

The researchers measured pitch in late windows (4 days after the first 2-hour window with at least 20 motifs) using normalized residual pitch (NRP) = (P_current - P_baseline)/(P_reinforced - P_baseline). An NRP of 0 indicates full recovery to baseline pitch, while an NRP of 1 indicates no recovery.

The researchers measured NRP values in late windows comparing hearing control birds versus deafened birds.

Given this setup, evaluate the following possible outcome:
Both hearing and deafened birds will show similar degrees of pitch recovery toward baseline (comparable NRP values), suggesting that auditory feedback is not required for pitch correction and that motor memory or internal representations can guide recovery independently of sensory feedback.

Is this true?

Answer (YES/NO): NO